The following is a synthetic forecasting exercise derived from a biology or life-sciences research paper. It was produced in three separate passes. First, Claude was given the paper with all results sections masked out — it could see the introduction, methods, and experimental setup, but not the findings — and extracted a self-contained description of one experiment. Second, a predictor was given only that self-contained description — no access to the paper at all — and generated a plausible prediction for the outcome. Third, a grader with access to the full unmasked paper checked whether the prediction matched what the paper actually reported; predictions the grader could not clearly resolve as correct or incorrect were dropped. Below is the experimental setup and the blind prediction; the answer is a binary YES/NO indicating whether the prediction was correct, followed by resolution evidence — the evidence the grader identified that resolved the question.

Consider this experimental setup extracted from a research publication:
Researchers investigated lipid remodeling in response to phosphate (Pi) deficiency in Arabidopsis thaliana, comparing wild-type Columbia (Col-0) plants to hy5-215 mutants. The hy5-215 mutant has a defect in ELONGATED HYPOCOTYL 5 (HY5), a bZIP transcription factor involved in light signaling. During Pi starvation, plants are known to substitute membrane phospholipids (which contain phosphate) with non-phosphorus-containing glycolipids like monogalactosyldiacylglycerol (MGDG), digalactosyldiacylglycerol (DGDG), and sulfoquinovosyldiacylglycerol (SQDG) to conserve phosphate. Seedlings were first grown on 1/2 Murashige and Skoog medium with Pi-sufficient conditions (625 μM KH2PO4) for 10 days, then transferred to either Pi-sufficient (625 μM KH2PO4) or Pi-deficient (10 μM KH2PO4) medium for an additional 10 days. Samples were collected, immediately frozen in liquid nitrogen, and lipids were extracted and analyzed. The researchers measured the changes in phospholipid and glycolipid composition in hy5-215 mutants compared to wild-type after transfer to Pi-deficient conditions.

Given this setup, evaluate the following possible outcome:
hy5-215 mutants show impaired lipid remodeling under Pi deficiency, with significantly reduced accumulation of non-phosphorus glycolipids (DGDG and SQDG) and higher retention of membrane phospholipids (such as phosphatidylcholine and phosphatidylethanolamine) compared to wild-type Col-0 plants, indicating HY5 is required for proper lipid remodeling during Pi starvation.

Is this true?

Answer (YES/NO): YES